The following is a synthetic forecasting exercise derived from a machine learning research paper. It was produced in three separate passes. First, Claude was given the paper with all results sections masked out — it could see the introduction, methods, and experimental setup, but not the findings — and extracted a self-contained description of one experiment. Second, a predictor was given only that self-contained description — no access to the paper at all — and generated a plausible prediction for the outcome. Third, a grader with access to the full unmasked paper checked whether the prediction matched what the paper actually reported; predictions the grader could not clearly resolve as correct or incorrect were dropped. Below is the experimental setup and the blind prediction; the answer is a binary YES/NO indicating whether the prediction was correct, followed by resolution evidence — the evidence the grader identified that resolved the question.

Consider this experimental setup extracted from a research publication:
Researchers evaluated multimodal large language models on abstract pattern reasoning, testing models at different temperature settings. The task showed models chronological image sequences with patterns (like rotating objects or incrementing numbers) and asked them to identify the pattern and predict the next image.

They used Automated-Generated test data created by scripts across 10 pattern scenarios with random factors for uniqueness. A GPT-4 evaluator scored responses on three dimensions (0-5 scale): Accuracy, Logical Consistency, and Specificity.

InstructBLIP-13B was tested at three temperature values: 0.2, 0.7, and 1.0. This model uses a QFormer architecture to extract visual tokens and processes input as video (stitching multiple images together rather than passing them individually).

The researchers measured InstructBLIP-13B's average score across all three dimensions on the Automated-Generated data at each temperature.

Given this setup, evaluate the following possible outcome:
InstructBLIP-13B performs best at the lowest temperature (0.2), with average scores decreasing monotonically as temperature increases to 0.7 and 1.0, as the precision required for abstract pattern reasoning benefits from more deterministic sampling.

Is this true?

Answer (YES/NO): YES